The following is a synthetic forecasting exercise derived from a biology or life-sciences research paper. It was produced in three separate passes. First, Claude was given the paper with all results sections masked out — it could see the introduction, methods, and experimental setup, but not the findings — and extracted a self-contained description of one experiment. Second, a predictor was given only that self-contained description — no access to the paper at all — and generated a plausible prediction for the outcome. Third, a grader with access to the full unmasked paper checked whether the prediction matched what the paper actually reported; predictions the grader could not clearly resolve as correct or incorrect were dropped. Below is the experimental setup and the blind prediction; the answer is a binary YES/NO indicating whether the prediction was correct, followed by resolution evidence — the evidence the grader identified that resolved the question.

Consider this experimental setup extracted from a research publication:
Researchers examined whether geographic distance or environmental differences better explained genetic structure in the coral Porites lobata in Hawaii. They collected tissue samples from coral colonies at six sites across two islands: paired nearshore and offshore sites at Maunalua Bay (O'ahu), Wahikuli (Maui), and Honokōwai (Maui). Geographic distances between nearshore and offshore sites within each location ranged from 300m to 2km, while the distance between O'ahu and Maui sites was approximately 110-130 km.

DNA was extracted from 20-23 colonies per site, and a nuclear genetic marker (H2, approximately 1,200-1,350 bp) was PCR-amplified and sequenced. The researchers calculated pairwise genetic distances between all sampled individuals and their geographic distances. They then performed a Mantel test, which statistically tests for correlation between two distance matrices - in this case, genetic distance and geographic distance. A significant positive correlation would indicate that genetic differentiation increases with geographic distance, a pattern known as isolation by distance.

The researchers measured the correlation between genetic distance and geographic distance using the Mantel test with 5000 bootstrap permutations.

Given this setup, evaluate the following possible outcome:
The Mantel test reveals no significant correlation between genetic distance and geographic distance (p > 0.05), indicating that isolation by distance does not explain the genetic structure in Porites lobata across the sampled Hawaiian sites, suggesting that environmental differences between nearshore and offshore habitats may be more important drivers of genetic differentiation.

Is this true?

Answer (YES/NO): YES